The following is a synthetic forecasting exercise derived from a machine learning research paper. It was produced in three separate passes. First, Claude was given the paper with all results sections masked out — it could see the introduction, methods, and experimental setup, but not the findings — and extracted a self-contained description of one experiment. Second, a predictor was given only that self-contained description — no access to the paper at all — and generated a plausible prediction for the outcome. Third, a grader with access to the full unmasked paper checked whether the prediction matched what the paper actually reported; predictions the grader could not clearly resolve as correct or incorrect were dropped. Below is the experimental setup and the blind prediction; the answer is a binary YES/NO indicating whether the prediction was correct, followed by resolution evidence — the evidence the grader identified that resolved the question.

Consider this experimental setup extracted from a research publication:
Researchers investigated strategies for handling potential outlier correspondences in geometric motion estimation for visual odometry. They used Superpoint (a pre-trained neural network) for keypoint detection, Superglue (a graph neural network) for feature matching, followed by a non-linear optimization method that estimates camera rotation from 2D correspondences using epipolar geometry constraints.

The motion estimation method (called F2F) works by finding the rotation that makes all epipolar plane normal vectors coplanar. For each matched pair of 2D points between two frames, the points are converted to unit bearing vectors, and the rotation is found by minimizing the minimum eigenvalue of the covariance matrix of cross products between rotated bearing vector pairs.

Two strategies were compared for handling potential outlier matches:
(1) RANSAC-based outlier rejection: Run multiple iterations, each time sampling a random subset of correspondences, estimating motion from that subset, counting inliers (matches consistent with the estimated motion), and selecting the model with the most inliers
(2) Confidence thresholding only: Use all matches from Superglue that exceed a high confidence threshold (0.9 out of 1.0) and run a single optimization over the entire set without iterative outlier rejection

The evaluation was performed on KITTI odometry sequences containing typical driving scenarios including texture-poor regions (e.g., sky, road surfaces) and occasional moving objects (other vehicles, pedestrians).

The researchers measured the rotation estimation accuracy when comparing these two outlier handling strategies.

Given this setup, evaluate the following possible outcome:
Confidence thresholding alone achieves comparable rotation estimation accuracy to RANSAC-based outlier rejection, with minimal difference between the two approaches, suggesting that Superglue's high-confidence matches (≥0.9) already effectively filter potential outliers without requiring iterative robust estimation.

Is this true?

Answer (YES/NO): NO